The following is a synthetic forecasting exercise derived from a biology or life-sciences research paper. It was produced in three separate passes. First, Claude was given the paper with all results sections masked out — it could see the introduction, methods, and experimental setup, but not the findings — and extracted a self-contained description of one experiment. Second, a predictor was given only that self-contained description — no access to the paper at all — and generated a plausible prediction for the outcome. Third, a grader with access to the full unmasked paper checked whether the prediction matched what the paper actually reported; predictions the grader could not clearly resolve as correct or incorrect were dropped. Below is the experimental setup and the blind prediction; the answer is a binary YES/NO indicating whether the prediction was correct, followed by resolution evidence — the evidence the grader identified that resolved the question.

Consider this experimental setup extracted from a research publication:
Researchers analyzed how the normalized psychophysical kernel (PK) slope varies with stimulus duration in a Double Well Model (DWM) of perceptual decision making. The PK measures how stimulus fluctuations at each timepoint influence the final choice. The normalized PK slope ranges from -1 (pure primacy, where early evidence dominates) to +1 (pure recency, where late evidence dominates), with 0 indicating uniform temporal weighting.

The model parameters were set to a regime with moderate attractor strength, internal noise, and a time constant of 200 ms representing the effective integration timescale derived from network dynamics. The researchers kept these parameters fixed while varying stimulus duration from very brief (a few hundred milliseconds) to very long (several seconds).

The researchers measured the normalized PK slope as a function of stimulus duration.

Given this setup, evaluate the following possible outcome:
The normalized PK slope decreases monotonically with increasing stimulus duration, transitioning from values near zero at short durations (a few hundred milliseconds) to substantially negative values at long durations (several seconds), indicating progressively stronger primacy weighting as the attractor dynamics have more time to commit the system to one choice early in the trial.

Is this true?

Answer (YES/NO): NO